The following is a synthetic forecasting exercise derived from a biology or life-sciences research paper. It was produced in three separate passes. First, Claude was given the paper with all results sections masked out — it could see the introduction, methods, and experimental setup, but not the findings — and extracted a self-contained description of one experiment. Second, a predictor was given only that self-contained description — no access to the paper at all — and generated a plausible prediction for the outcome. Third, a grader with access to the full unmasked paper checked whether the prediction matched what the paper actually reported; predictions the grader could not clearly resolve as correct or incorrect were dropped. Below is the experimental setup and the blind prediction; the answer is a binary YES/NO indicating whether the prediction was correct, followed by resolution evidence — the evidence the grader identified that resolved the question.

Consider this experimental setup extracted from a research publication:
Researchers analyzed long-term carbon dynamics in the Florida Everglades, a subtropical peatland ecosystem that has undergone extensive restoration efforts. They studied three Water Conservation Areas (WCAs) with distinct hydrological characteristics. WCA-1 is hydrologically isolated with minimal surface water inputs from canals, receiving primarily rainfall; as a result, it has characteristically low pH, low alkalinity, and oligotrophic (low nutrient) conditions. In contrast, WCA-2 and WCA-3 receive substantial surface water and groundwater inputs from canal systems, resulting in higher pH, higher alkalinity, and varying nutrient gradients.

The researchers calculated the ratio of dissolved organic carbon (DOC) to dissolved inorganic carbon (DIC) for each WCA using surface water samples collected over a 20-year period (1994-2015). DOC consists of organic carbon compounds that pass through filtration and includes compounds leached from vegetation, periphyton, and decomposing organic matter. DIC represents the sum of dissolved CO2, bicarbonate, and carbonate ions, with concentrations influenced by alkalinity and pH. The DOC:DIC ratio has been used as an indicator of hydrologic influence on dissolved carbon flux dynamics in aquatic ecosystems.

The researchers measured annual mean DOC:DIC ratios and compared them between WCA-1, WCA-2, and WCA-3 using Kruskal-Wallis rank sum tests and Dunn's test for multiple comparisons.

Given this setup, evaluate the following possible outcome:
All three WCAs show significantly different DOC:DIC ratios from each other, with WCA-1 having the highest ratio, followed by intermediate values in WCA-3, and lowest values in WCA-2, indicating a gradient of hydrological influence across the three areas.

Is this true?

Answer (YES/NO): NO